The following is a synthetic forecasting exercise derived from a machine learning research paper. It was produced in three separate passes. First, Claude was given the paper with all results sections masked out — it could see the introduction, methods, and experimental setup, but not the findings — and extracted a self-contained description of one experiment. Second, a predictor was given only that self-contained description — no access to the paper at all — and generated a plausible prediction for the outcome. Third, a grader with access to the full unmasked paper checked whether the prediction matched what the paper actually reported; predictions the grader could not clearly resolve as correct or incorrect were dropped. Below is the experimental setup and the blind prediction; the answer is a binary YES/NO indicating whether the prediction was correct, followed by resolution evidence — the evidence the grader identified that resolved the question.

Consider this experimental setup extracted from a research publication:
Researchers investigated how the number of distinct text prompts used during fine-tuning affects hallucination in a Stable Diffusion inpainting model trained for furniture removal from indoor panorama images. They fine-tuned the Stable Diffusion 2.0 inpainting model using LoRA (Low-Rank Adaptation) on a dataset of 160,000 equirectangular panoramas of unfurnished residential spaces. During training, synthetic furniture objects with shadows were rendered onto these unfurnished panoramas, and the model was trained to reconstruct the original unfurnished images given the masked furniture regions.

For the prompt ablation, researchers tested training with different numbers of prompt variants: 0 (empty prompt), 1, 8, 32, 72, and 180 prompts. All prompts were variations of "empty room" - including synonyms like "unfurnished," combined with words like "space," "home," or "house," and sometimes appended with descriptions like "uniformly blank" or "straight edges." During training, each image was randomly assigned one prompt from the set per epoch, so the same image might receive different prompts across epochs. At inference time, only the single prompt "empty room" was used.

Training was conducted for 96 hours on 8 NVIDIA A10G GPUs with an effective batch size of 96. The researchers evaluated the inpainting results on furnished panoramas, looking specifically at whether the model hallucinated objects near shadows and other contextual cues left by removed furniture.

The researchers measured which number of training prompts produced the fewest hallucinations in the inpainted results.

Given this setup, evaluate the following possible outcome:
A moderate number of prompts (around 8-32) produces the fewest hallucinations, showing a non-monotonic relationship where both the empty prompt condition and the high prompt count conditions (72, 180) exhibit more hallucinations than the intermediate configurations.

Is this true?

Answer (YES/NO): NO